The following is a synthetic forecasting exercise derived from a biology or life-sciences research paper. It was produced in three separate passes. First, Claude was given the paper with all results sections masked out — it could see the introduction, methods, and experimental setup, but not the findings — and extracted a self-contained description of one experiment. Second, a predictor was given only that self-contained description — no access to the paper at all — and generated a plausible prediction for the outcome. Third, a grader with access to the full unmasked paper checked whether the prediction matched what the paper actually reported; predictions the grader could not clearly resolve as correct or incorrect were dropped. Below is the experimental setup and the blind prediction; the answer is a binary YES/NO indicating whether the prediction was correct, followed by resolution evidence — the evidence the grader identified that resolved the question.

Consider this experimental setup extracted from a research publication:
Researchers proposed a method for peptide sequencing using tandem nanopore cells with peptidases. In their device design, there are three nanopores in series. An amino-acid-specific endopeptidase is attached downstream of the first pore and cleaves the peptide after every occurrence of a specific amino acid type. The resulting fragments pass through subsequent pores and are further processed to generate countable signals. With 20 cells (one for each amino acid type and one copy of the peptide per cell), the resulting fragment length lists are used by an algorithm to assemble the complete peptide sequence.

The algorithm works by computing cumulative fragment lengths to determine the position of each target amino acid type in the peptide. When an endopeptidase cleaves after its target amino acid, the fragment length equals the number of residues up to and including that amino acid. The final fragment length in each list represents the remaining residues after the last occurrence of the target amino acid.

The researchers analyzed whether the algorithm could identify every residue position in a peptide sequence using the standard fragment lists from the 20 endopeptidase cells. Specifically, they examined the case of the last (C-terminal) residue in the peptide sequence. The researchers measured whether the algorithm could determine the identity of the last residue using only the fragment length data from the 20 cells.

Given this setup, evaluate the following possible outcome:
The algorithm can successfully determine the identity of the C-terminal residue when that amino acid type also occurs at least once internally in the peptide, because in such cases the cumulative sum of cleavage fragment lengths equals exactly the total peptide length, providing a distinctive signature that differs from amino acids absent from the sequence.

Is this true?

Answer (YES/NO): NO